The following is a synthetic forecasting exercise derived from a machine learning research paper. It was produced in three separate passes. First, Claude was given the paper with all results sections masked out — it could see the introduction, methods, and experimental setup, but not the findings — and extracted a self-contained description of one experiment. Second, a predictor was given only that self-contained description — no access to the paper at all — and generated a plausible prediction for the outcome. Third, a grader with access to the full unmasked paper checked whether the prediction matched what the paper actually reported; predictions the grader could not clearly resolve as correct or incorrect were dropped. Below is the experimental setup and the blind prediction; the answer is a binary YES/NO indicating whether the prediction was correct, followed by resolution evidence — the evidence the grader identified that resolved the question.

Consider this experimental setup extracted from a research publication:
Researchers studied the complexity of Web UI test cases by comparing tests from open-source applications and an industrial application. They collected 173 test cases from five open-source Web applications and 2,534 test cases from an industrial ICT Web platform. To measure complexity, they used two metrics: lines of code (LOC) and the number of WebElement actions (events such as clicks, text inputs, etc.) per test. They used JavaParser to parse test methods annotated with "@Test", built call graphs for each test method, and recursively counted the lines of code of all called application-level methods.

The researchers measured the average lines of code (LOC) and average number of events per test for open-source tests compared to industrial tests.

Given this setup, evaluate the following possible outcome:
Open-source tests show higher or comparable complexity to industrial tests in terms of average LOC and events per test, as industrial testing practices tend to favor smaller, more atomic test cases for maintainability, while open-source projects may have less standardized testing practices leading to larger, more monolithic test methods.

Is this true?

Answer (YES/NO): NO